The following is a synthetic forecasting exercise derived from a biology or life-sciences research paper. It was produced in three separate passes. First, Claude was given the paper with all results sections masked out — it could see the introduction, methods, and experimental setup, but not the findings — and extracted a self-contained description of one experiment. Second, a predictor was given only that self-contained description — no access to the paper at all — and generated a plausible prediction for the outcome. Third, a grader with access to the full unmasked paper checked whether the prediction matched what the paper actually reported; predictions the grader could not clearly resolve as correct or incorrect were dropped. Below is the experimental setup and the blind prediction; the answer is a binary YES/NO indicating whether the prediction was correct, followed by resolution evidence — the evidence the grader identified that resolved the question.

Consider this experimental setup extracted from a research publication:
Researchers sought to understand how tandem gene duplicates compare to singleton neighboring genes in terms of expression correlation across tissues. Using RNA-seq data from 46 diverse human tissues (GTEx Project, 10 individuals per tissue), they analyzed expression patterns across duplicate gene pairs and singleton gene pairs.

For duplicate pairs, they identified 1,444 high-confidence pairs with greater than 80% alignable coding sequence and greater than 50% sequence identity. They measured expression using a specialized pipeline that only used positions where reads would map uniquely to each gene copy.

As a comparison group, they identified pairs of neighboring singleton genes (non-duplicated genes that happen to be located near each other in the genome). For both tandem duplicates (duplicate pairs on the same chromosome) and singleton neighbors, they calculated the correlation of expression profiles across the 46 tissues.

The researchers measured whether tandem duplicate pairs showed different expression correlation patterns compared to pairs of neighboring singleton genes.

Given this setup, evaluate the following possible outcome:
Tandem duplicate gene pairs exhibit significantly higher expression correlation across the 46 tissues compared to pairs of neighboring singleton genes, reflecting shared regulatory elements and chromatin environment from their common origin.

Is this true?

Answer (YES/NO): YES